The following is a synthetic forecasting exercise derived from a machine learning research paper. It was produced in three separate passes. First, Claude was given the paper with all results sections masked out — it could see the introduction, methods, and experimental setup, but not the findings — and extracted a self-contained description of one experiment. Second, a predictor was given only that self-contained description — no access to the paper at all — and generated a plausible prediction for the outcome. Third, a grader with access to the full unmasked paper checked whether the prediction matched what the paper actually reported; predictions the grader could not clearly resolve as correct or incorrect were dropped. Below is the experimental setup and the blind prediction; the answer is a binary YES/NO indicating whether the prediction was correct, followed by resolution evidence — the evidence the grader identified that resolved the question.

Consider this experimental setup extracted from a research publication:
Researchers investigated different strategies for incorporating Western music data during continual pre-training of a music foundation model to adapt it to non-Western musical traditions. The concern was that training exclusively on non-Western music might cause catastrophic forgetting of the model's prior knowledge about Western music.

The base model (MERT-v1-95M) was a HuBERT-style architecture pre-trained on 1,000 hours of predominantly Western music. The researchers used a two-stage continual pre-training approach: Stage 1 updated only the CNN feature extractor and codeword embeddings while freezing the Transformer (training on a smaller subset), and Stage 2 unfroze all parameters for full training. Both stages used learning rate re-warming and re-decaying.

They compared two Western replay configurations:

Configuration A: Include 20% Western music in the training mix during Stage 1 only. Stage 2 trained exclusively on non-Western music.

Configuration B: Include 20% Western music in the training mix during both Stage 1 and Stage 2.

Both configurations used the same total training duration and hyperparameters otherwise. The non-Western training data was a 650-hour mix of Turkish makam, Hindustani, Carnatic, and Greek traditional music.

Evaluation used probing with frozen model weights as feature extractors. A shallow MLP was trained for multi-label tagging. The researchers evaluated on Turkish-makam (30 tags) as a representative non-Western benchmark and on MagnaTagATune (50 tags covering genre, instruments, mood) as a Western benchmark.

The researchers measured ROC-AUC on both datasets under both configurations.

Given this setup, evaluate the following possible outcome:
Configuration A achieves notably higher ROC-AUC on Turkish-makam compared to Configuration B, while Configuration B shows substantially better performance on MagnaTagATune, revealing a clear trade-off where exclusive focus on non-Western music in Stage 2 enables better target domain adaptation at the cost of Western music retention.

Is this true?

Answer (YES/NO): NO